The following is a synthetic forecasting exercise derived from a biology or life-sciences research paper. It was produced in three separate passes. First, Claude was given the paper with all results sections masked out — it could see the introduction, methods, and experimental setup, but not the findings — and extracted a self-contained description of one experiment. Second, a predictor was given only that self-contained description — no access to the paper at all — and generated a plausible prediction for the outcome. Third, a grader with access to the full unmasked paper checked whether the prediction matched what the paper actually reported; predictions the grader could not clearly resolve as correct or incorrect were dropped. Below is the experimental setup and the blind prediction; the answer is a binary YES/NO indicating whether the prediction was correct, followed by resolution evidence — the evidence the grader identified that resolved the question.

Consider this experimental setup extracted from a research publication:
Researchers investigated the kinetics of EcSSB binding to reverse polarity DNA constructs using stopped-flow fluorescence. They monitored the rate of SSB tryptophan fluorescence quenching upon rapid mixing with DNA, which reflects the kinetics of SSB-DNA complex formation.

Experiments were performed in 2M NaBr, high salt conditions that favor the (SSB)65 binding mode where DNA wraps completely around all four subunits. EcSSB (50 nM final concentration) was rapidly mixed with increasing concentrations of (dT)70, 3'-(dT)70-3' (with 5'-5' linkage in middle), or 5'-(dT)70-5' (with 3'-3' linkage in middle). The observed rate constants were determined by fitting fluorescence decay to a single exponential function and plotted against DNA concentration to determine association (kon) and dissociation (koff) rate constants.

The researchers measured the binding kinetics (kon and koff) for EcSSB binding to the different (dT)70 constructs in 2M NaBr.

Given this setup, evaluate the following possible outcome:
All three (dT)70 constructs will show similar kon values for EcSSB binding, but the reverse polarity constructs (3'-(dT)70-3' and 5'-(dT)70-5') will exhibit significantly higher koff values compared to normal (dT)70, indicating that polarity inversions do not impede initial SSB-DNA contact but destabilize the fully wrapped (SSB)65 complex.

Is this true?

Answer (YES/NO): NO